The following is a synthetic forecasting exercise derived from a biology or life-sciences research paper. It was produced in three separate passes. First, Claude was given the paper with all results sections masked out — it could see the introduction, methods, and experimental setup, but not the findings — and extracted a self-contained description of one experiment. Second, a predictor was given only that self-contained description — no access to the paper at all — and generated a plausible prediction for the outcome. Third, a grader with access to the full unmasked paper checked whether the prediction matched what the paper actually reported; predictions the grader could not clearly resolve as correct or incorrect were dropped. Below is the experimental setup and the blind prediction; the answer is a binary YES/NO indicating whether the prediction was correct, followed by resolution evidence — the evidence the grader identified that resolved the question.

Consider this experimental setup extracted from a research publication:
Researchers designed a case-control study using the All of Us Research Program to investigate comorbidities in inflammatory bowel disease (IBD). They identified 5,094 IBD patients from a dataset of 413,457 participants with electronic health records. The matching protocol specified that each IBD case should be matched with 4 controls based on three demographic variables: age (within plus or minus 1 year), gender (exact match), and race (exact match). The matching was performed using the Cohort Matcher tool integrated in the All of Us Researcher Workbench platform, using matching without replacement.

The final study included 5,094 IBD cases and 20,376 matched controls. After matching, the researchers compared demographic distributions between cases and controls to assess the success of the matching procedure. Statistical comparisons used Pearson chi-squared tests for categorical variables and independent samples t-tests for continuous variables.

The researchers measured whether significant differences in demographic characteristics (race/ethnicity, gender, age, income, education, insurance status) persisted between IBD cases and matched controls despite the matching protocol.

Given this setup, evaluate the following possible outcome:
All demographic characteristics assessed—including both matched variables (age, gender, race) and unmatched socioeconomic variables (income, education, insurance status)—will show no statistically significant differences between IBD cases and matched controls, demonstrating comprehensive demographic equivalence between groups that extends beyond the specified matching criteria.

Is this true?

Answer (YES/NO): NO